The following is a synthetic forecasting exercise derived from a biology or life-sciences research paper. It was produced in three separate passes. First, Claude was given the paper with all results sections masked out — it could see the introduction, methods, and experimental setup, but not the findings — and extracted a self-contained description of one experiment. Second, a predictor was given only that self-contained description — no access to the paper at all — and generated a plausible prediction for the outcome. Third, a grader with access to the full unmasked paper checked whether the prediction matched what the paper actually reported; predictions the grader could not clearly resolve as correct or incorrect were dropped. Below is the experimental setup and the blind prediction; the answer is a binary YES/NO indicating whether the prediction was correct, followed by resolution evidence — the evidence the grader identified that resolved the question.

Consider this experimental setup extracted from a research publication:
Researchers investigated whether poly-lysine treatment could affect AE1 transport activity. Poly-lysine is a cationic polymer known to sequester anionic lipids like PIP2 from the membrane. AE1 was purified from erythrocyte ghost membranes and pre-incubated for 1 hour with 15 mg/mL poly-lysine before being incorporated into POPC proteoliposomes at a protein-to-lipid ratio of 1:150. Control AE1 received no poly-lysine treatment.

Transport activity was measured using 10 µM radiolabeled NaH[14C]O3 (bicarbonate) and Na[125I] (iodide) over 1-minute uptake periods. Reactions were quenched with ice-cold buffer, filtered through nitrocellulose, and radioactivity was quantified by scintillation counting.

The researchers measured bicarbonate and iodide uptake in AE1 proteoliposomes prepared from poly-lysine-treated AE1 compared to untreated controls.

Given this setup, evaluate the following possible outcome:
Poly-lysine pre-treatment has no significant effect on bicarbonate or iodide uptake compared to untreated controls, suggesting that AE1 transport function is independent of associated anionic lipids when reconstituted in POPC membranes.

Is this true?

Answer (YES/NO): NO